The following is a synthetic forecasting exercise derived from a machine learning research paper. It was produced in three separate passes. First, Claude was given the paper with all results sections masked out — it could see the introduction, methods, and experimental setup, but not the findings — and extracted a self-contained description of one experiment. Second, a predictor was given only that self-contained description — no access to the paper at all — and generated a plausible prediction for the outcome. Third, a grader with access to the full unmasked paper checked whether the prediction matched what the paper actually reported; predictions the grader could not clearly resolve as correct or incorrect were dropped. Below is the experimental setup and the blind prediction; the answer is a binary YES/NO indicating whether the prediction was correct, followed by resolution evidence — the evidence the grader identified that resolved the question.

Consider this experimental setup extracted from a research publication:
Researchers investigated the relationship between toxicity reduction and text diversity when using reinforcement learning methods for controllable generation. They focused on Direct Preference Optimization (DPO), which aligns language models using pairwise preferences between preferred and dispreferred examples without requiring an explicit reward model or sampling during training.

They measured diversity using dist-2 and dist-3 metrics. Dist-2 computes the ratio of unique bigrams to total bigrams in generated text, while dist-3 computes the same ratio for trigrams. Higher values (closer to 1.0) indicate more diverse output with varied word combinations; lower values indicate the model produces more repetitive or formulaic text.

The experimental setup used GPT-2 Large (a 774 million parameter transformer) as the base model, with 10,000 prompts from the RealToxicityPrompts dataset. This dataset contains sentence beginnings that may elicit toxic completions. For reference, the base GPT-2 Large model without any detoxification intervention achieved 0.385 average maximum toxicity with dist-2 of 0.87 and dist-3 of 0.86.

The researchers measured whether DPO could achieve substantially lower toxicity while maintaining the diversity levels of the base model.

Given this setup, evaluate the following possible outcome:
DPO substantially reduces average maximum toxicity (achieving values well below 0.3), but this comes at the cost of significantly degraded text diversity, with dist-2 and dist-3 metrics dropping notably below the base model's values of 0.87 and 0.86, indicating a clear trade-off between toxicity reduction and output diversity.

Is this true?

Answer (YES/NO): YES